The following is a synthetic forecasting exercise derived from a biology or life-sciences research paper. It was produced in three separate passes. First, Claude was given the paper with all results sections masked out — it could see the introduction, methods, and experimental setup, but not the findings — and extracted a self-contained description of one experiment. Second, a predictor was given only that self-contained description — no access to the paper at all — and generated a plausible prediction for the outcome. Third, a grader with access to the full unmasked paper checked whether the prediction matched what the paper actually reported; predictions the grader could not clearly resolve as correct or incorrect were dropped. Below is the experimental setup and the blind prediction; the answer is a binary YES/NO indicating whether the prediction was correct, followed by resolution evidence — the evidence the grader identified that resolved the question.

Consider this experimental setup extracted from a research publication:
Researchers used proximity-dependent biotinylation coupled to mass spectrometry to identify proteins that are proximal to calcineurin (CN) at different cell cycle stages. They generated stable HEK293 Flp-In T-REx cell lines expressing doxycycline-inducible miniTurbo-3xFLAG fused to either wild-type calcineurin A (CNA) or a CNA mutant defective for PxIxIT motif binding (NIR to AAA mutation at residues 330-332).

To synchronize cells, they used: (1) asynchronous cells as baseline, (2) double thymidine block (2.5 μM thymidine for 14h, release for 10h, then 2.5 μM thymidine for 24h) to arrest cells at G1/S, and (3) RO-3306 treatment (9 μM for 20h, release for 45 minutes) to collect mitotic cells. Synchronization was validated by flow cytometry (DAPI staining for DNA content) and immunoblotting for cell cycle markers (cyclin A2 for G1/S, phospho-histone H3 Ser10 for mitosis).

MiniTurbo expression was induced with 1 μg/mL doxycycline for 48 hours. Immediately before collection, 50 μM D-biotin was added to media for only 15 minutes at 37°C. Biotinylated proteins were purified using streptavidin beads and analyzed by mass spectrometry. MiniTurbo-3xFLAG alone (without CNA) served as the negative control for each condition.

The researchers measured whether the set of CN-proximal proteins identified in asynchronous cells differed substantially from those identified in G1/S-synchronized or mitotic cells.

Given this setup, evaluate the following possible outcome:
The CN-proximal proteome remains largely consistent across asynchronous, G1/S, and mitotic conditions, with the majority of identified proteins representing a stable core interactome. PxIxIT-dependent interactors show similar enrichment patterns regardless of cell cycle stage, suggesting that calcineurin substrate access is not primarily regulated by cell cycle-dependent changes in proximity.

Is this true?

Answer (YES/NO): YES